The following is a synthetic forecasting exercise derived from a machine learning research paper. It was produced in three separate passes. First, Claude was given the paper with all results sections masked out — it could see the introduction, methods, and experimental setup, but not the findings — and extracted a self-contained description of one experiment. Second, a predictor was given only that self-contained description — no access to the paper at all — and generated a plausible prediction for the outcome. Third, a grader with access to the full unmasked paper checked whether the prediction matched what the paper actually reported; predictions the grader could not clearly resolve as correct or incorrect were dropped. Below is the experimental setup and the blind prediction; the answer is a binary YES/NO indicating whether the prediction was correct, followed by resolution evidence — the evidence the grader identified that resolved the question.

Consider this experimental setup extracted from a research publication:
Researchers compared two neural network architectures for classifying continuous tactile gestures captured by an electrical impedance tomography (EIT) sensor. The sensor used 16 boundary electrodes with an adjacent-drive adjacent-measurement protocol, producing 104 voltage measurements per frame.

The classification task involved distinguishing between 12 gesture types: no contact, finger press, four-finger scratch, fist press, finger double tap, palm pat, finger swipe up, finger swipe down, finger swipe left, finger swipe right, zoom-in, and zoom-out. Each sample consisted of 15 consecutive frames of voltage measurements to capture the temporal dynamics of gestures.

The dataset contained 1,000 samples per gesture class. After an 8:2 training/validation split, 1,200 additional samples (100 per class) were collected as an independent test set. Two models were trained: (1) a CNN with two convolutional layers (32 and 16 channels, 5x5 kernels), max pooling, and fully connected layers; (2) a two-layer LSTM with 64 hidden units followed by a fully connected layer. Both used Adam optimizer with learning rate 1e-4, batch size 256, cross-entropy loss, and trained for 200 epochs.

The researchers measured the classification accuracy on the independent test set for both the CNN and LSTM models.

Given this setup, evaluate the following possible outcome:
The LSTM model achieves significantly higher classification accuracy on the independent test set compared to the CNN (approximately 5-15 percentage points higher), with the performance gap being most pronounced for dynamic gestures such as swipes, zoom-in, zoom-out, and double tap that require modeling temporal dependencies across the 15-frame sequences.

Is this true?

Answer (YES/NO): NO